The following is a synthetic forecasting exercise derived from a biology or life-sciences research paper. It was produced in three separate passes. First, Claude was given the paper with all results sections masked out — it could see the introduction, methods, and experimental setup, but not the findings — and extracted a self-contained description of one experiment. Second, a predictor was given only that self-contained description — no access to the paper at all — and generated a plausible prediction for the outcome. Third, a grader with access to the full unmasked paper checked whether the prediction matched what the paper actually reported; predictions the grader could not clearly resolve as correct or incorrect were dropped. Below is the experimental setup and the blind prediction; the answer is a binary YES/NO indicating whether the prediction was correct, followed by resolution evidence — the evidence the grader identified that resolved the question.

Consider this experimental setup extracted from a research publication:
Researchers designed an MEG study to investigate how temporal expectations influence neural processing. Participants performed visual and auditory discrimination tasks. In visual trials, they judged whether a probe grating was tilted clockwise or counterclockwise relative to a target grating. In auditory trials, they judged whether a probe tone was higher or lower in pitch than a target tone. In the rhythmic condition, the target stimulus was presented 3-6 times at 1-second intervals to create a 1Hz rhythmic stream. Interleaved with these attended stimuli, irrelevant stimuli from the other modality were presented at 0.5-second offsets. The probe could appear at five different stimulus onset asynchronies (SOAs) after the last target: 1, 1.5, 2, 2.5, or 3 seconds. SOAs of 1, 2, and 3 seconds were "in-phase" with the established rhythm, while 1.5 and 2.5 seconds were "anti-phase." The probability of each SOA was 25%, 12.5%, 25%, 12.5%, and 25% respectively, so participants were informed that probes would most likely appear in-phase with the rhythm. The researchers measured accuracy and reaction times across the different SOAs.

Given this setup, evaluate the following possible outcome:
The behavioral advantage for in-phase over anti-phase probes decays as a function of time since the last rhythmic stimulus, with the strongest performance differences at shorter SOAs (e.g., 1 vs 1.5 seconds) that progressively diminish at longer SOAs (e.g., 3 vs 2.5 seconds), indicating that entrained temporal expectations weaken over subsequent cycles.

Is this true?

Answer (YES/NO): NO